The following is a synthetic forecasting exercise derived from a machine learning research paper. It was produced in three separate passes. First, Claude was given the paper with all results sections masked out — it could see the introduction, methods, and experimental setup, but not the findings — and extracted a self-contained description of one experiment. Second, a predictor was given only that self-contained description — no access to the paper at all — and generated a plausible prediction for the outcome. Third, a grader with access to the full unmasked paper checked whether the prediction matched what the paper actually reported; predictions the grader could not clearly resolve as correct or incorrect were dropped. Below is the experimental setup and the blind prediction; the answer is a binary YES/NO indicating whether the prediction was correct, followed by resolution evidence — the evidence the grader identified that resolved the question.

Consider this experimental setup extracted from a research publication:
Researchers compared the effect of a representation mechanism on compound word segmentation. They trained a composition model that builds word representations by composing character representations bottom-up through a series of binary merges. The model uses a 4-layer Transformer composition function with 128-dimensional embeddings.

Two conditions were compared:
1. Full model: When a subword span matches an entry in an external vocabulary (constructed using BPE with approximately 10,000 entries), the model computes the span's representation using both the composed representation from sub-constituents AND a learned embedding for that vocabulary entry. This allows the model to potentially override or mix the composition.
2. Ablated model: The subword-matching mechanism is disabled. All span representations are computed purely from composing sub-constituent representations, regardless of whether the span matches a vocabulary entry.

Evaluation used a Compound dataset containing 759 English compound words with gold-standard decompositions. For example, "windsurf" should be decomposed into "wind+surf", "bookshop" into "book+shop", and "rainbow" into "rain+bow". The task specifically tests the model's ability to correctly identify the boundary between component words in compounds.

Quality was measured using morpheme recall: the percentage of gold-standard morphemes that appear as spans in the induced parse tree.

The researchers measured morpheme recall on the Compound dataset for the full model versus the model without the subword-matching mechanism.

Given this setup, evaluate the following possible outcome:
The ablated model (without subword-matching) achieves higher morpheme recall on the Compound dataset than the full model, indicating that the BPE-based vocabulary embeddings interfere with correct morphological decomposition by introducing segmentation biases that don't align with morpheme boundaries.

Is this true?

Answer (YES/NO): NO